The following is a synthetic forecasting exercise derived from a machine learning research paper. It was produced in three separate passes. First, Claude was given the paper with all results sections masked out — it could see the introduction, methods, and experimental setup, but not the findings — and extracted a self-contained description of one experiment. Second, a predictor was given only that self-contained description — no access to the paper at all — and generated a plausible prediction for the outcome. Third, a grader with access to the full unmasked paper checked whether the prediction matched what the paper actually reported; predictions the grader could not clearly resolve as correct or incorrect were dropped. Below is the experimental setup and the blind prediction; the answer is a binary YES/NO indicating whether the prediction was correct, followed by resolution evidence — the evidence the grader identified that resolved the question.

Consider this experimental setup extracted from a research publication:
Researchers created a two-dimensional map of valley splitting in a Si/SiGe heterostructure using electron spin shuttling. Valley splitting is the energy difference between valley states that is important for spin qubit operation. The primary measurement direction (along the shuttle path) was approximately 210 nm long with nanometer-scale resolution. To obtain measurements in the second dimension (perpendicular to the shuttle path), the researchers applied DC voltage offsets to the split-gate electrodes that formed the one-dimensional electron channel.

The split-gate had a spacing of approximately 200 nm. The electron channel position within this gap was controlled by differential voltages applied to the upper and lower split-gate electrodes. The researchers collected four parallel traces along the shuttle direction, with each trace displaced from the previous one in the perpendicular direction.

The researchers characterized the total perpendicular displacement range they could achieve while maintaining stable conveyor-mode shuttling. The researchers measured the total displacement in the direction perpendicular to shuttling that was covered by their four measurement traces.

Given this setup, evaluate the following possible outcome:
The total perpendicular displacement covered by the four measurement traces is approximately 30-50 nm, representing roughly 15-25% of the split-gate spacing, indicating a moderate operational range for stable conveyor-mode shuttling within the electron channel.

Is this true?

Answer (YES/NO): NO